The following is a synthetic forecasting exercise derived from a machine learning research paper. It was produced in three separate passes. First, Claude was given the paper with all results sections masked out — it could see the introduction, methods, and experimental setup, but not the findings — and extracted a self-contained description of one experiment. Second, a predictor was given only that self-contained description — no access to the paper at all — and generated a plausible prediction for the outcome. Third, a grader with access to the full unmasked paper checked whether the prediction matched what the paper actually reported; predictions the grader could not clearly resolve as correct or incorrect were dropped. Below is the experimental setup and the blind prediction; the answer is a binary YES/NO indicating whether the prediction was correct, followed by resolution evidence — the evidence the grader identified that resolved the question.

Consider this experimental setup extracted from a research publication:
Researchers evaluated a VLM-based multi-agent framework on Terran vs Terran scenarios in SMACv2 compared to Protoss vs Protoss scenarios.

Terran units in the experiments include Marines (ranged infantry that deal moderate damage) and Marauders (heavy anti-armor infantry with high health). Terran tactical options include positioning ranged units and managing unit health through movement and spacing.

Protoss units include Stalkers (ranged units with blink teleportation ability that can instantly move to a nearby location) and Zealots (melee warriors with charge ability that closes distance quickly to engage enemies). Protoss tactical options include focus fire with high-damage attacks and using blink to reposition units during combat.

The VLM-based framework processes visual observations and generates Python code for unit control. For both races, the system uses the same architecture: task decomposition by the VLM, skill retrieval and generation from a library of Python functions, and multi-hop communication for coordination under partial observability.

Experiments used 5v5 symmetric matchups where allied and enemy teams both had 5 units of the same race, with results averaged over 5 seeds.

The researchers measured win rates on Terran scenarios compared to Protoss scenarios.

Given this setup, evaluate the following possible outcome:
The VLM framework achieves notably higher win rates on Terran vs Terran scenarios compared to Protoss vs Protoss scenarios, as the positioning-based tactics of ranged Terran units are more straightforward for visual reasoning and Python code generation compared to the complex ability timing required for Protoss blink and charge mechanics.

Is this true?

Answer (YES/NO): NO